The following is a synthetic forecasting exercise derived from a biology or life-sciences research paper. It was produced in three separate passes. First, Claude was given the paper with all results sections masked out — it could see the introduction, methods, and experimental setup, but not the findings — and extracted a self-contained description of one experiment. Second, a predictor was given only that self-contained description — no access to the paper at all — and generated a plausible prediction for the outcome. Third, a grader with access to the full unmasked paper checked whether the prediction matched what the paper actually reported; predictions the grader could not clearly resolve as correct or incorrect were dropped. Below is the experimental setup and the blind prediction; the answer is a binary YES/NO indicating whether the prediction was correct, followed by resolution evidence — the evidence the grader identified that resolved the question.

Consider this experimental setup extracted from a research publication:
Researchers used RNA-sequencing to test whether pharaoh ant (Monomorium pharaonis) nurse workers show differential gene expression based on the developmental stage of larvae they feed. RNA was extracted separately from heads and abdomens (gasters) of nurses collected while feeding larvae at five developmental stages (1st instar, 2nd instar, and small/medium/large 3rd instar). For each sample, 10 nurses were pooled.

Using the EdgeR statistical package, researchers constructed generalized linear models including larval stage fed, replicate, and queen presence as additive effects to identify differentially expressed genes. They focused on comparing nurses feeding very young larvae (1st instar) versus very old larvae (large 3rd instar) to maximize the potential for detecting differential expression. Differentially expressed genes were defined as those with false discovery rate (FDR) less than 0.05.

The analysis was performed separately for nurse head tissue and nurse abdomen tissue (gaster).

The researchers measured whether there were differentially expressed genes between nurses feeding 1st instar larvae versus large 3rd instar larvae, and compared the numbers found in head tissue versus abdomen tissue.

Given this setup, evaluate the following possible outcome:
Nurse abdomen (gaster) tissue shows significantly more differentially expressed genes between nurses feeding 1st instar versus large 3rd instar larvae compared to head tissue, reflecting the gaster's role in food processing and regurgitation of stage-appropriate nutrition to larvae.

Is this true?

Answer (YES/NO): NO